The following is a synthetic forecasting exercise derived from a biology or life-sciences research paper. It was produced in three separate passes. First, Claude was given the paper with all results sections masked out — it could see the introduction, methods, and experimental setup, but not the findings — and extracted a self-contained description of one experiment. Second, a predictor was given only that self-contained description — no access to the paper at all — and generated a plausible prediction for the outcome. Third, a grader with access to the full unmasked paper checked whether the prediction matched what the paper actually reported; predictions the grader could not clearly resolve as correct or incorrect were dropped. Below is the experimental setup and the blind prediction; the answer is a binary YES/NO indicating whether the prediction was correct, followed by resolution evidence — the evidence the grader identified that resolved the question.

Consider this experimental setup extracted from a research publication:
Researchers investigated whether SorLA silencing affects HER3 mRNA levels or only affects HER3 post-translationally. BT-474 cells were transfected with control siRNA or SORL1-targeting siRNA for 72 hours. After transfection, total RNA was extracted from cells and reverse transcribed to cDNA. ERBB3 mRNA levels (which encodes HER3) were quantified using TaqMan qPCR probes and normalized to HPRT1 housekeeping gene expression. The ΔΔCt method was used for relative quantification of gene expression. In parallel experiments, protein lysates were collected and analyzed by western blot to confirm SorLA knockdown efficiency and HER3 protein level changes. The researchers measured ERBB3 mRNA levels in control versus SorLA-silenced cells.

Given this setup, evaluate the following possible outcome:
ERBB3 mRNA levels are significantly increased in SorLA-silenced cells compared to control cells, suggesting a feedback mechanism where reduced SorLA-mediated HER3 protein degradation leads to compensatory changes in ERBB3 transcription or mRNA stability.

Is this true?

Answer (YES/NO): NO